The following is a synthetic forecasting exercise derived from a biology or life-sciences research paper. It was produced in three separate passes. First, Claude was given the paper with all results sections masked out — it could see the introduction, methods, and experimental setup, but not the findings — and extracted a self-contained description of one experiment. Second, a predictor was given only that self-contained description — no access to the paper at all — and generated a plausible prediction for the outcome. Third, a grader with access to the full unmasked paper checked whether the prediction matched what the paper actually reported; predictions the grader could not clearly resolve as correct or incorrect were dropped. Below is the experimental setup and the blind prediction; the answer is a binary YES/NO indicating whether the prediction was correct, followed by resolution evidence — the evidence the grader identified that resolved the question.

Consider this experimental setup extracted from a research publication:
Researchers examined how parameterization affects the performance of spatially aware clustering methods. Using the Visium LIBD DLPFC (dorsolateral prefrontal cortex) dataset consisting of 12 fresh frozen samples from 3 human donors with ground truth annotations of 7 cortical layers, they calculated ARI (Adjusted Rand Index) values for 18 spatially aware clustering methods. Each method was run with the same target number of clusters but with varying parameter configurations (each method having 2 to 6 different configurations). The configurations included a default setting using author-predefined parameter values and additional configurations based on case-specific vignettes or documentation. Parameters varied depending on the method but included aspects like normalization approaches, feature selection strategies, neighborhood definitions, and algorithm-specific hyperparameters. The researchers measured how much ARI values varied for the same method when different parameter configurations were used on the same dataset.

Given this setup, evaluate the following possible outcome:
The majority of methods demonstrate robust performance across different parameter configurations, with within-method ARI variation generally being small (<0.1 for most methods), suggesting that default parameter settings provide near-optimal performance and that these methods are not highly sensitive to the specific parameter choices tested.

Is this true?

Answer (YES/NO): NO